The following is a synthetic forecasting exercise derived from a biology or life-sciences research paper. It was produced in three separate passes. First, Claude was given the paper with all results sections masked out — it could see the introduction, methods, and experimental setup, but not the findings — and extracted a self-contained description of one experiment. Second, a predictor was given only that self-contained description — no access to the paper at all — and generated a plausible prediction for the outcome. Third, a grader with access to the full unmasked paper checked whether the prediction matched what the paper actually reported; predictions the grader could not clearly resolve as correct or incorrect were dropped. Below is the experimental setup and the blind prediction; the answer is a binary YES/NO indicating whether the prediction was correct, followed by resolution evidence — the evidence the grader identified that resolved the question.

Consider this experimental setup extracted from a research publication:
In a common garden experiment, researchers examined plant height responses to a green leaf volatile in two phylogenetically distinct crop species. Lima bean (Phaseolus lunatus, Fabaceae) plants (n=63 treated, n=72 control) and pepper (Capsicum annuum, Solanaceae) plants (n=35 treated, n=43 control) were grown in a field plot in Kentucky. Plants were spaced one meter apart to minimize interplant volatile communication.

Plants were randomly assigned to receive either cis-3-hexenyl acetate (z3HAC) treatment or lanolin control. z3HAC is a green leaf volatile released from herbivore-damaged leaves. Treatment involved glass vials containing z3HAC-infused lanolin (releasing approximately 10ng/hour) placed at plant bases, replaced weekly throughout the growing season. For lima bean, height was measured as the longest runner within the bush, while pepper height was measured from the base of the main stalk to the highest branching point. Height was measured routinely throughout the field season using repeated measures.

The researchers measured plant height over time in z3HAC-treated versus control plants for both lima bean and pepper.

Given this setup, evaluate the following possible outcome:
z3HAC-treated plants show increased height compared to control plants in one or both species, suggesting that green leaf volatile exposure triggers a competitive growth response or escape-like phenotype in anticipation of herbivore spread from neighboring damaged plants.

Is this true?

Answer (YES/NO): YES